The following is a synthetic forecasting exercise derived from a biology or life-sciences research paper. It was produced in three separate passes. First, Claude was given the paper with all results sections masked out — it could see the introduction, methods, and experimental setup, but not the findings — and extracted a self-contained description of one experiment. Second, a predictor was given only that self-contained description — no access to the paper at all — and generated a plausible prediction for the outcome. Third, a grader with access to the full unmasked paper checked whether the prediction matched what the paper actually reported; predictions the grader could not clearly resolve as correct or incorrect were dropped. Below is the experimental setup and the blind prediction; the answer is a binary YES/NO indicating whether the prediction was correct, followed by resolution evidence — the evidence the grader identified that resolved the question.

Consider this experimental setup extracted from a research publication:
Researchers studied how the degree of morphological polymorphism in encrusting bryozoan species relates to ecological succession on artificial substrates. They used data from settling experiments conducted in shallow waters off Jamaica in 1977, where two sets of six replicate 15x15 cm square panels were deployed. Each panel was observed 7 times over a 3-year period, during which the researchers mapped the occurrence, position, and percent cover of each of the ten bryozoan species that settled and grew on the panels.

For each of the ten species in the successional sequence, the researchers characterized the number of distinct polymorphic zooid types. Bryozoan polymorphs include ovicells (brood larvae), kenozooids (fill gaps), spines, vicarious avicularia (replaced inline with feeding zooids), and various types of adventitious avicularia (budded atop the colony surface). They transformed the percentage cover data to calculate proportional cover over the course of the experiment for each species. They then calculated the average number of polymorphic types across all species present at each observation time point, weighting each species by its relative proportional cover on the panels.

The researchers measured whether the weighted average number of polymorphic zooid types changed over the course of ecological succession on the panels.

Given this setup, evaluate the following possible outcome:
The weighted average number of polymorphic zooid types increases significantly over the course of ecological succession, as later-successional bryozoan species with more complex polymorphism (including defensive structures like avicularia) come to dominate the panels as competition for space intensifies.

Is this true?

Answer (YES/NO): YES